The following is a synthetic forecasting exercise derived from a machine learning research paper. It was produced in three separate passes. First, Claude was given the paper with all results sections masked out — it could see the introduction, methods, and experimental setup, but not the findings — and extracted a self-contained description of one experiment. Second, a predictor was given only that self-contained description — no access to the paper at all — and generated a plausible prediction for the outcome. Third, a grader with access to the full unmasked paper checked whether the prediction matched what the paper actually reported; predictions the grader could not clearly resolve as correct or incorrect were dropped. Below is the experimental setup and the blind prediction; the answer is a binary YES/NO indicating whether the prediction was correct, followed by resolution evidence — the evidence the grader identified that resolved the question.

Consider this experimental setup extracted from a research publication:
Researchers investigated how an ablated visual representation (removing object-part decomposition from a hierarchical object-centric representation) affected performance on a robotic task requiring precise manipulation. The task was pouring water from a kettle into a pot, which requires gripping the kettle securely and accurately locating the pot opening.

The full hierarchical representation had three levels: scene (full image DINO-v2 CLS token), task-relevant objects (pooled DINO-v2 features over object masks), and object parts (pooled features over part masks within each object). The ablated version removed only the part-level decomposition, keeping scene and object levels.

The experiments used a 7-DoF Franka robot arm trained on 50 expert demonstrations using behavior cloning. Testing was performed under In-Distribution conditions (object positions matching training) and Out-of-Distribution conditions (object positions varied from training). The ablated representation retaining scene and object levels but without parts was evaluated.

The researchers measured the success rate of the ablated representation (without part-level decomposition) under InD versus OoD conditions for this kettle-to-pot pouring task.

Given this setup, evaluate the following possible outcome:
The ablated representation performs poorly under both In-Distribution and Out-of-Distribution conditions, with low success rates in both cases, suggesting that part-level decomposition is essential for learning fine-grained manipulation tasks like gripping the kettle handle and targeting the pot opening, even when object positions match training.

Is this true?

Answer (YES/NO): NO